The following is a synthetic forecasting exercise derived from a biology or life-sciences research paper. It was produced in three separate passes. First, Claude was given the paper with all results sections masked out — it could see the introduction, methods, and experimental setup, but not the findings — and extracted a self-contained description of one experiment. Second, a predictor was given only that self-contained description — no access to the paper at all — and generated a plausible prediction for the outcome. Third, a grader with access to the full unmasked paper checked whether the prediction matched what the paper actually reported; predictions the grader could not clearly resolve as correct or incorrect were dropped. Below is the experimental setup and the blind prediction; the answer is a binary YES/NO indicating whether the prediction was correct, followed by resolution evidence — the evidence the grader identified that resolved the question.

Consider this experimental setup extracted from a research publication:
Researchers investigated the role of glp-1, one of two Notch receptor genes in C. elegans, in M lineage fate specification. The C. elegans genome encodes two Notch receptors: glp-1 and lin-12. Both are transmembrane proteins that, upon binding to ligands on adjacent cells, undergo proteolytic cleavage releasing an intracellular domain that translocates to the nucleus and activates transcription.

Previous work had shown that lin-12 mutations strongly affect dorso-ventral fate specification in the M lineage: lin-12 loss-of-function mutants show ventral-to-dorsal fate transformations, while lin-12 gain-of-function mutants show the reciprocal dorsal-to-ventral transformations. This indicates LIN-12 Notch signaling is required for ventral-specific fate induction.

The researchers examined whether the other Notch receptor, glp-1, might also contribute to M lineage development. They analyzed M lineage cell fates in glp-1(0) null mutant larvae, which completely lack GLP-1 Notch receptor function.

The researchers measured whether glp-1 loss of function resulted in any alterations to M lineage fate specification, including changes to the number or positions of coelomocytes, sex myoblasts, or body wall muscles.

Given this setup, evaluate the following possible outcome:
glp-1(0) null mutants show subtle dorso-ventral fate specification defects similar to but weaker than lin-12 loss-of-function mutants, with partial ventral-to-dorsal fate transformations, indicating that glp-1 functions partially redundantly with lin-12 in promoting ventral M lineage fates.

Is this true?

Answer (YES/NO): NO